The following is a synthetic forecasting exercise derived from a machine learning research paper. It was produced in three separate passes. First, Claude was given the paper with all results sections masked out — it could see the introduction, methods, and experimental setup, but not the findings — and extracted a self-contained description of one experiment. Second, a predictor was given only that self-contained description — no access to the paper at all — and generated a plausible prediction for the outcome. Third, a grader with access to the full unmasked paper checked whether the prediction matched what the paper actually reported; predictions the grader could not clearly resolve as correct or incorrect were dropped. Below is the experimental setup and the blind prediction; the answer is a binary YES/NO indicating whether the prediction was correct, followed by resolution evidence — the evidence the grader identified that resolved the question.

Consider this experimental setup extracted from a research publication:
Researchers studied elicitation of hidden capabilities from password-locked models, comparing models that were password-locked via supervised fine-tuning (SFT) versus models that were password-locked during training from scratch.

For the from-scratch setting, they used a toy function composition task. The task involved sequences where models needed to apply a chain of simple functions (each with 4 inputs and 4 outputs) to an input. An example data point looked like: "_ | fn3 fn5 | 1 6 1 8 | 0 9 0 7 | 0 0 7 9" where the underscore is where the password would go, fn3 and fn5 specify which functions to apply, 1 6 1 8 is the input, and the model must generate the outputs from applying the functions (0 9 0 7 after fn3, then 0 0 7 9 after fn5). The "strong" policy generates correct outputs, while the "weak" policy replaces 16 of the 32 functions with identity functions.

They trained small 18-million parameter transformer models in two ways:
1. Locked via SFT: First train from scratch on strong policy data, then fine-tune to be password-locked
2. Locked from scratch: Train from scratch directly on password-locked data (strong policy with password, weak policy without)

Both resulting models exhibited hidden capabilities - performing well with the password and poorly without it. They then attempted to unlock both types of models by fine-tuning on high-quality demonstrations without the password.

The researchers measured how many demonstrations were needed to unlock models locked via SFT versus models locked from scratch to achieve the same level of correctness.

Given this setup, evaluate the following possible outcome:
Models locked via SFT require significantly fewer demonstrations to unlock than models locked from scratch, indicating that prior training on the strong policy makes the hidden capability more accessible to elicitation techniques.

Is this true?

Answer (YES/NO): YES